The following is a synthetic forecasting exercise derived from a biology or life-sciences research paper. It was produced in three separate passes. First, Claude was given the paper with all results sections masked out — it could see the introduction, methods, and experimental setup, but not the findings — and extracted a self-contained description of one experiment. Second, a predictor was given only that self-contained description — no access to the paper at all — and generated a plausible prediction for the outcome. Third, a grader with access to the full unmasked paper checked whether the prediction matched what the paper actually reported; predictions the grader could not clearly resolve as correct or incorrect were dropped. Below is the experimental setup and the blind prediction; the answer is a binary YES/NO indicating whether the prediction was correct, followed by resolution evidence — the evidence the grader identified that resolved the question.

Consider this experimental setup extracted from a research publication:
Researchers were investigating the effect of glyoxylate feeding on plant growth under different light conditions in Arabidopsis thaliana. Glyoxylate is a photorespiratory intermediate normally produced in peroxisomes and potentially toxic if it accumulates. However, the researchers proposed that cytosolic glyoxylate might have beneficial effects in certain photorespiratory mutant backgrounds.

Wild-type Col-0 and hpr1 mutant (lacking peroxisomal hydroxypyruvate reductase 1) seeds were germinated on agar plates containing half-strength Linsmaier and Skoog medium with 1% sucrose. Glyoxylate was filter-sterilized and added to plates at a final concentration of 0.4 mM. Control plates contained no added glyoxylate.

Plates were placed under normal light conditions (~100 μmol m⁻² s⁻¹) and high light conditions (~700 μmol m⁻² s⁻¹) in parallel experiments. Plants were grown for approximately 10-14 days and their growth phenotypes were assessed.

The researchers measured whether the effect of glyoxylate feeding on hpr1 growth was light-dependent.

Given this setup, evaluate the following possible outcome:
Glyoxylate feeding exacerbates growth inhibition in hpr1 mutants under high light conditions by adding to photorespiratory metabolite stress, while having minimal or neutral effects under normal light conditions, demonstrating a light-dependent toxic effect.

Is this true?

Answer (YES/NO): NO